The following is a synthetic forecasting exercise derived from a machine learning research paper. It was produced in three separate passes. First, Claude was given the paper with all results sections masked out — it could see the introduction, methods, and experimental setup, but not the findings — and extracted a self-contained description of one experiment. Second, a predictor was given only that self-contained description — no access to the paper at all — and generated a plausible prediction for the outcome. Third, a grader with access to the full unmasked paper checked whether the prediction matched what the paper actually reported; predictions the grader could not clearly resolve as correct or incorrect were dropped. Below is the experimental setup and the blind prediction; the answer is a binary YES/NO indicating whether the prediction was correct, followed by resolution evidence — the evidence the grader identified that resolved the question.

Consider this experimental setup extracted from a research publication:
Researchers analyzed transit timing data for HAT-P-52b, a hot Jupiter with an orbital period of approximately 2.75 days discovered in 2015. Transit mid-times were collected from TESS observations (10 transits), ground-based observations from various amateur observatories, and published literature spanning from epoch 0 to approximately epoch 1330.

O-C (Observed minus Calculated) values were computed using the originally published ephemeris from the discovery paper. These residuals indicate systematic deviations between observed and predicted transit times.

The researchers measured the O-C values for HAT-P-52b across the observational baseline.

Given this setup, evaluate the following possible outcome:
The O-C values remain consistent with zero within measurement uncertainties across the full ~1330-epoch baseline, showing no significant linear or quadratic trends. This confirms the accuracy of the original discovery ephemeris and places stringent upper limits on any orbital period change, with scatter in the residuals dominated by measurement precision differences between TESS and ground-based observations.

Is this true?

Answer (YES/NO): NO